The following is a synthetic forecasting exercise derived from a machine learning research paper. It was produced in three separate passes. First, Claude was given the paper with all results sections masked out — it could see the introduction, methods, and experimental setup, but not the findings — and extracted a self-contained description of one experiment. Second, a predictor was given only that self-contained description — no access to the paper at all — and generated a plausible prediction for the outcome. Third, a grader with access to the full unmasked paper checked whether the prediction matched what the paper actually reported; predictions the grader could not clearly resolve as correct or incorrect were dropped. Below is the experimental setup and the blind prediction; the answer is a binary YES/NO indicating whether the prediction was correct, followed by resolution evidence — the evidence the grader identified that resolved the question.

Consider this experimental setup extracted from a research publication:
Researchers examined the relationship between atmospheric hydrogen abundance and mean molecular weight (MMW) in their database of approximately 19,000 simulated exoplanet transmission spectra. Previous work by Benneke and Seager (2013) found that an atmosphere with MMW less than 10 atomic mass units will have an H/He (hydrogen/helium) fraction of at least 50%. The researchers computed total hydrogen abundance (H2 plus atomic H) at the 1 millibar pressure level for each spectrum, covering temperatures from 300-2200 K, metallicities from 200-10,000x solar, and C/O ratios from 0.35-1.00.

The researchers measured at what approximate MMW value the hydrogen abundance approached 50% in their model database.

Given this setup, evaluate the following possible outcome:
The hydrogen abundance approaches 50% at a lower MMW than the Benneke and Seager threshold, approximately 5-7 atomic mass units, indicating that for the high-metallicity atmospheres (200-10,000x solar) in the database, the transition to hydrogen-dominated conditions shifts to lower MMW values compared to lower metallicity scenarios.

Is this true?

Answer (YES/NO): NO